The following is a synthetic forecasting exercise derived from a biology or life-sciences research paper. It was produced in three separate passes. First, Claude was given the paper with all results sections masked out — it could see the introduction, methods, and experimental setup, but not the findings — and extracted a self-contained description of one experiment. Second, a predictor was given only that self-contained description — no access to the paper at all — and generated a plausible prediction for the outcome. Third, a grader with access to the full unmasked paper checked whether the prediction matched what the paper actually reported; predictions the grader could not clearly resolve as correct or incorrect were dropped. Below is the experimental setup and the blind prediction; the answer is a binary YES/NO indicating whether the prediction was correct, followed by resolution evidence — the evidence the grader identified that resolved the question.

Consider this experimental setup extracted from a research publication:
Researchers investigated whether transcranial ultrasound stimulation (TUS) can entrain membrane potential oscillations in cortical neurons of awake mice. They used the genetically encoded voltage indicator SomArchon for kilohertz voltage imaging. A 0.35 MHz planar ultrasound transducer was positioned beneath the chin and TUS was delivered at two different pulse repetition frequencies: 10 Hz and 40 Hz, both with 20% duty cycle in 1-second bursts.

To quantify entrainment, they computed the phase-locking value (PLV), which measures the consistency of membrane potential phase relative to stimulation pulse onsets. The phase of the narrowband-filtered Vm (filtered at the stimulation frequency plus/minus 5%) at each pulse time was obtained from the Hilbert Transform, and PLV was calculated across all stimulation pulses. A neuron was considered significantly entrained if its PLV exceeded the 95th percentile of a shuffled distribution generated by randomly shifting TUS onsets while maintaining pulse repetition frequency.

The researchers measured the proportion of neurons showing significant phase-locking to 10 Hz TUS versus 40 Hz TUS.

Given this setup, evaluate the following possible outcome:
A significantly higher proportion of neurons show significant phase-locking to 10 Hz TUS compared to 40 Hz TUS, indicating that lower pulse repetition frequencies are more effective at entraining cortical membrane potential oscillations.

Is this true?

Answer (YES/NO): NO